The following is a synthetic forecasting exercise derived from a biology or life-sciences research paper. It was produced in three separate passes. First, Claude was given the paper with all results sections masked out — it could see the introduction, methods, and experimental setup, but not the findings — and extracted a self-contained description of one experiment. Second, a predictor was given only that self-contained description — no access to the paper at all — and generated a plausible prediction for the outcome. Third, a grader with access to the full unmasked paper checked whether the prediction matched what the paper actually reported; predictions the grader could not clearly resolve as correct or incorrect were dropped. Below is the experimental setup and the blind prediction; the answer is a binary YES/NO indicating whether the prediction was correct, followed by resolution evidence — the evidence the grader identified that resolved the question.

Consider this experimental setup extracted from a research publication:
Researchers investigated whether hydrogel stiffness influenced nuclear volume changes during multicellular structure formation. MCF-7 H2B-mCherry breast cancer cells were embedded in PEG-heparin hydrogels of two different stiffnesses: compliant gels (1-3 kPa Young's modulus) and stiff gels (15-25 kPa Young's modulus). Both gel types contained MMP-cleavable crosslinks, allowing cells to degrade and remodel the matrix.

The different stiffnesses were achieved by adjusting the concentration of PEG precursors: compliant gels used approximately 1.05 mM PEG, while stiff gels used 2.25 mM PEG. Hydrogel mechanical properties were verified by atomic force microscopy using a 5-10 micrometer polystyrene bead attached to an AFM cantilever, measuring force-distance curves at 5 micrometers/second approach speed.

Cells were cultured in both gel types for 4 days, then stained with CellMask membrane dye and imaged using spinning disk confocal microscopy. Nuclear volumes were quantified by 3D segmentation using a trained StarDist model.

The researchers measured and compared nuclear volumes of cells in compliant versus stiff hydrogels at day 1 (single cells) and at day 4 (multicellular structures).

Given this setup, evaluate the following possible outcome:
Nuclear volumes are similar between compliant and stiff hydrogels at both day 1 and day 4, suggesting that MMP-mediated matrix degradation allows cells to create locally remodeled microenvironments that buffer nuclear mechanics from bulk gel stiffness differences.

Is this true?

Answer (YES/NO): NO